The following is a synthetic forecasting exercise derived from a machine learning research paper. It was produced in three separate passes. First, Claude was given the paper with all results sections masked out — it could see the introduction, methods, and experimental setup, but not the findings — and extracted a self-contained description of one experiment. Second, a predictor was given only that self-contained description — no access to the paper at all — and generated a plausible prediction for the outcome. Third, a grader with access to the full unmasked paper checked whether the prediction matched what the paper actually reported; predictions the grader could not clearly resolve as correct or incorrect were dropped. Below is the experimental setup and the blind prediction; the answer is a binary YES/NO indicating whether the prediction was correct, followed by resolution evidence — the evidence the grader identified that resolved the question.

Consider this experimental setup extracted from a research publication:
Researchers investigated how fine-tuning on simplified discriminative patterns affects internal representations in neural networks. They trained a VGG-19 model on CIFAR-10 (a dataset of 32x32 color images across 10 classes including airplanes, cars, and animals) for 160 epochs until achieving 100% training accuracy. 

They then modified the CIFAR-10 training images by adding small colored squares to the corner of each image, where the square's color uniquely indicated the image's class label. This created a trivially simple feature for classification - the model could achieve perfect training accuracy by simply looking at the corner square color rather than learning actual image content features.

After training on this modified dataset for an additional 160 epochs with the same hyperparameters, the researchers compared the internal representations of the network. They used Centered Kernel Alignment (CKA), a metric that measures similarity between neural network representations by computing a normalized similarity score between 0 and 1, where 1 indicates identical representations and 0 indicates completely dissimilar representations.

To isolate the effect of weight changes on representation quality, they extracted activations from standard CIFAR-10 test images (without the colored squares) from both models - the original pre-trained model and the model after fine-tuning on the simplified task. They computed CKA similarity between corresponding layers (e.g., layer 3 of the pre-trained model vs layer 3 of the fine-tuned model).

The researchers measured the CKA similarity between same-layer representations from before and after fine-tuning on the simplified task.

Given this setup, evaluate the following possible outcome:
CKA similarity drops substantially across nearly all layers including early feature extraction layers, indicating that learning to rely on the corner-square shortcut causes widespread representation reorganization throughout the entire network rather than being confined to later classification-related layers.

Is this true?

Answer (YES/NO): YES